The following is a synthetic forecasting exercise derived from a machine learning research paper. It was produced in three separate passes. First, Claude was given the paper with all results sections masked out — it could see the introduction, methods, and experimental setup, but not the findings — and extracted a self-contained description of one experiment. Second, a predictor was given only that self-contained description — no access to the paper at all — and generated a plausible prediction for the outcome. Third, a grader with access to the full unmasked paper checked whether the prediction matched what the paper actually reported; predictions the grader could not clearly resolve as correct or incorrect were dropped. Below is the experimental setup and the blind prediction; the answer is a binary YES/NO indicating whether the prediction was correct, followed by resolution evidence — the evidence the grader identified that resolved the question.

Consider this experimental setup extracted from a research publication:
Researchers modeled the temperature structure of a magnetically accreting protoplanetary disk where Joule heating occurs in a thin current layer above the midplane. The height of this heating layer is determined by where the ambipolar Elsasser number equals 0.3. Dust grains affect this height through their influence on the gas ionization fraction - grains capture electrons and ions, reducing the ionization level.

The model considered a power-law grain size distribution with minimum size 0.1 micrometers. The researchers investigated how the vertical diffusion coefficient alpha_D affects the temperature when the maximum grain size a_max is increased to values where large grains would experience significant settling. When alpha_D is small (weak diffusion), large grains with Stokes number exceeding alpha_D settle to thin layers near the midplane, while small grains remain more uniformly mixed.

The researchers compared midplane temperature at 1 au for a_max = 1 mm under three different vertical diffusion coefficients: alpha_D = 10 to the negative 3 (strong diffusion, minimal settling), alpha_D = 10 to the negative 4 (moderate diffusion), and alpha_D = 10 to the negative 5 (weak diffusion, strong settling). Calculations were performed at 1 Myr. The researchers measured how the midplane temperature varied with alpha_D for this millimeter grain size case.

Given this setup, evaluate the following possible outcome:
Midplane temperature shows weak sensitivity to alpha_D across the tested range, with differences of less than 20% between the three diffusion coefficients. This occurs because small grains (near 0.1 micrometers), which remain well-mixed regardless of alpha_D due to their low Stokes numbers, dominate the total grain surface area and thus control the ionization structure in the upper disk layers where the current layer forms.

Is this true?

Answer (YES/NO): NO